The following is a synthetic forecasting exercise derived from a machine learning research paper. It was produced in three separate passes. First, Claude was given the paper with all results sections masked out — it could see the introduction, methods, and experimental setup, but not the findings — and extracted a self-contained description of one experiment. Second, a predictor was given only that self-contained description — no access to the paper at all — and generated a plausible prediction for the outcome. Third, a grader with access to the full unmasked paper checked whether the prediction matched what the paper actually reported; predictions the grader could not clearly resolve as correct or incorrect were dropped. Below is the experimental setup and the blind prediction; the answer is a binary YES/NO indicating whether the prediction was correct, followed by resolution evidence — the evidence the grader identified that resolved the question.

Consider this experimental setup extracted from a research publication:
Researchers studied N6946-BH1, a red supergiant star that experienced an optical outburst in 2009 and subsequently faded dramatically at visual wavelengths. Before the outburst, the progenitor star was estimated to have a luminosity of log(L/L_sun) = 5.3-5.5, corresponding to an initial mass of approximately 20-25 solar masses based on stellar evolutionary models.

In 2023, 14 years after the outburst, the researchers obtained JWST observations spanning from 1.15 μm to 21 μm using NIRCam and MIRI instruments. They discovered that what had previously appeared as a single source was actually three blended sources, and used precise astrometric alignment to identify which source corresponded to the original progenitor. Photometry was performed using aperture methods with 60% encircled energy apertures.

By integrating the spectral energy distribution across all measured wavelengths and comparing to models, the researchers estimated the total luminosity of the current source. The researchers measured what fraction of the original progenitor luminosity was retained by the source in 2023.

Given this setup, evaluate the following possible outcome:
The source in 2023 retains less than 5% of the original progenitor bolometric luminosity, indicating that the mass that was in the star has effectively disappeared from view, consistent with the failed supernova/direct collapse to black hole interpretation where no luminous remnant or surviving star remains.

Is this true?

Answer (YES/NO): NO